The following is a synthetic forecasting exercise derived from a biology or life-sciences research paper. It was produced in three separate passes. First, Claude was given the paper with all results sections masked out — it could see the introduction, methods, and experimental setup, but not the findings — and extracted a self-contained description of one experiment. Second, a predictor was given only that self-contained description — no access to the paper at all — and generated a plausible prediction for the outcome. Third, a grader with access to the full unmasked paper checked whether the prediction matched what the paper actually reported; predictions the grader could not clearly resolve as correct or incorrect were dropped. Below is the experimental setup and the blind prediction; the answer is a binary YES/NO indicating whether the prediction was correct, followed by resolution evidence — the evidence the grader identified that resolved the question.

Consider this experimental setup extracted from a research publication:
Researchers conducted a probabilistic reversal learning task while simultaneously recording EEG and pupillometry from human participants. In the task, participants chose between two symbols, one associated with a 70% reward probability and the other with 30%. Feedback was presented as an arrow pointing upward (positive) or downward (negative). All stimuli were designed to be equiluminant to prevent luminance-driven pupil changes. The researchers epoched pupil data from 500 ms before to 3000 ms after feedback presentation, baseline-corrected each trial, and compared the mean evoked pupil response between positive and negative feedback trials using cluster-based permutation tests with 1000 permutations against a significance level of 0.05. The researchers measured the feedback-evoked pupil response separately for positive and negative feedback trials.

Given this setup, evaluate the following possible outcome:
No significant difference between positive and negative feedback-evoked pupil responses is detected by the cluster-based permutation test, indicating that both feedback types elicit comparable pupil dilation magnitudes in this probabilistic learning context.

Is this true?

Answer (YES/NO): NO